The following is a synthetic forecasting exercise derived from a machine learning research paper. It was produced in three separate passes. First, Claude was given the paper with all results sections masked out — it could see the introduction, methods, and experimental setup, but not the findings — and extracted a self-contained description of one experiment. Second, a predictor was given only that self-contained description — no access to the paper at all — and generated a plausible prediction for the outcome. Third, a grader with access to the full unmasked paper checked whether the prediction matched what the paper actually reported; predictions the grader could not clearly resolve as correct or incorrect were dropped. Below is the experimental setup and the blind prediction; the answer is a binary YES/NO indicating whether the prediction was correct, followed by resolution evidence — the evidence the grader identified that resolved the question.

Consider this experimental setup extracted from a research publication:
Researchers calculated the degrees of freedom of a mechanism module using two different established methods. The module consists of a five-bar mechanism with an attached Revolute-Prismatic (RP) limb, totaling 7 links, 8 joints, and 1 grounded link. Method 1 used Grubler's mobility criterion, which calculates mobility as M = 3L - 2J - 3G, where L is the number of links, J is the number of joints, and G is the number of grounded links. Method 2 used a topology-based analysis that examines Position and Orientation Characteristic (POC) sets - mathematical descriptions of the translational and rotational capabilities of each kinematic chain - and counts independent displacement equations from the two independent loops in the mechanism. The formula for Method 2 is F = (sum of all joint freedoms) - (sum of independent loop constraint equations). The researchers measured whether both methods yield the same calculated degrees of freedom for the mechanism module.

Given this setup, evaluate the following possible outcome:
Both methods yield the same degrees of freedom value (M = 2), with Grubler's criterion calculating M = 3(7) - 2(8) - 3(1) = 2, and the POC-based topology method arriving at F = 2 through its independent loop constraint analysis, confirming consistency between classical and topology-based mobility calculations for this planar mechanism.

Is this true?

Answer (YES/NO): YES